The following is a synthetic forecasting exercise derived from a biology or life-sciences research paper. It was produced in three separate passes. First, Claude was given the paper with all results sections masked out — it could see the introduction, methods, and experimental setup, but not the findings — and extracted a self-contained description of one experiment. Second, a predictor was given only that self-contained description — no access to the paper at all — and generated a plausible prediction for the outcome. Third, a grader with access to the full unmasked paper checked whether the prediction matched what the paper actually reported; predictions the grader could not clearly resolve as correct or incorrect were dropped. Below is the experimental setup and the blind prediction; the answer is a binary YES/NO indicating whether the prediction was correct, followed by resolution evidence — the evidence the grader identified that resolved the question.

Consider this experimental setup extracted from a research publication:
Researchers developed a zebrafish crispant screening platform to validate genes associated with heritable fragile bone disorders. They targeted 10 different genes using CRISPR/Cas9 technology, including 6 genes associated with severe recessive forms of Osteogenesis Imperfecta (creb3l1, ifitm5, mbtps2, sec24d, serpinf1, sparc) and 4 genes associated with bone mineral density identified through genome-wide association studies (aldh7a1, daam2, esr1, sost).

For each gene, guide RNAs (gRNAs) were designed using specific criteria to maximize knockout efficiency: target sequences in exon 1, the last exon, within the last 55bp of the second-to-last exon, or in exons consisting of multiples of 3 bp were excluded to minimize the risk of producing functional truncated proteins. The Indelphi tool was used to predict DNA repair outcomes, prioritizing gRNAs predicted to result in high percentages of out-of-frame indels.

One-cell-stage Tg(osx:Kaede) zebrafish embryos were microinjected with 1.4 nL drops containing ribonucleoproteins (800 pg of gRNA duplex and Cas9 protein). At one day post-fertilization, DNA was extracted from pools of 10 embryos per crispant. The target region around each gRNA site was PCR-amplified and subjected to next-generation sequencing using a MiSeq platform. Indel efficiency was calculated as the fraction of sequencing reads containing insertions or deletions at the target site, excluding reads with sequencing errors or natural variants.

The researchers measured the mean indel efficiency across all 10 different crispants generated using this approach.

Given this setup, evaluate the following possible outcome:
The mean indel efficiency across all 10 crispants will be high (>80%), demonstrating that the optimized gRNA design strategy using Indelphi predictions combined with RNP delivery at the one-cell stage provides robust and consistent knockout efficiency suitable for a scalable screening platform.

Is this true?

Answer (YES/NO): YES